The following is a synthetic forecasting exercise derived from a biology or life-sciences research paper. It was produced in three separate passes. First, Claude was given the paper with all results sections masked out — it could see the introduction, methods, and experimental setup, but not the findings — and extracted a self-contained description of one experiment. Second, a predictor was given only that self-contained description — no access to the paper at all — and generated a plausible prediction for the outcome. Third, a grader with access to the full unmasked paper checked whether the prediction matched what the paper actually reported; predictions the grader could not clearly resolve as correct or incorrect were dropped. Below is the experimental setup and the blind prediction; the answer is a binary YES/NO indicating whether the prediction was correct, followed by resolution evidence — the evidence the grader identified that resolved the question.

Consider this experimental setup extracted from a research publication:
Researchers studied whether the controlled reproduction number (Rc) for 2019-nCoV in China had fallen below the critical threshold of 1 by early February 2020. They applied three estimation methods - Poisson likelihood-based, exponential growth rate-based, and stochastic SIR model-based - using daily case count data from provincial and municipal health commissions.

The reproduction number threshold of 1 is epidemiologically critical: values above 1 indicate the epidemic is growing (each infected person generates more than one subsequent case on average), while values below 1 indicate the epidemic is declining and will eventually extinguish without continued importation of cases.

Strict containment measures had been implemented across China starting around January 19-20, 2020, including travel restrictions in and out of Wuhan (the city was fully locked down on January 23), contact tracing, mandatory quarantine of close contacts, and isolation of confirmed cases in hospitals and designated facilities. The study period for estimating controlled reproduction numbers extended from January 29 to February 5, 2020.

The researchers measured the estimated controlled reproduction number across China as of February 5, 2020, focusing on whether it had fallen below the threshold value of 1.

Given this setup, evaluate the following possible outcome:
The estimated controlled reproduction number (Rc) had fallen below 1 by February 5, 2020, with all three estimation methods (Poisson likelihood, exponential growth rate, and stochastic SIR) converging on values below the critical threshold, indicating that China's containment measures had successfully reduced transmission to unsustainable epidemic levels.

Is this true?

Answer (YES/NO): NO